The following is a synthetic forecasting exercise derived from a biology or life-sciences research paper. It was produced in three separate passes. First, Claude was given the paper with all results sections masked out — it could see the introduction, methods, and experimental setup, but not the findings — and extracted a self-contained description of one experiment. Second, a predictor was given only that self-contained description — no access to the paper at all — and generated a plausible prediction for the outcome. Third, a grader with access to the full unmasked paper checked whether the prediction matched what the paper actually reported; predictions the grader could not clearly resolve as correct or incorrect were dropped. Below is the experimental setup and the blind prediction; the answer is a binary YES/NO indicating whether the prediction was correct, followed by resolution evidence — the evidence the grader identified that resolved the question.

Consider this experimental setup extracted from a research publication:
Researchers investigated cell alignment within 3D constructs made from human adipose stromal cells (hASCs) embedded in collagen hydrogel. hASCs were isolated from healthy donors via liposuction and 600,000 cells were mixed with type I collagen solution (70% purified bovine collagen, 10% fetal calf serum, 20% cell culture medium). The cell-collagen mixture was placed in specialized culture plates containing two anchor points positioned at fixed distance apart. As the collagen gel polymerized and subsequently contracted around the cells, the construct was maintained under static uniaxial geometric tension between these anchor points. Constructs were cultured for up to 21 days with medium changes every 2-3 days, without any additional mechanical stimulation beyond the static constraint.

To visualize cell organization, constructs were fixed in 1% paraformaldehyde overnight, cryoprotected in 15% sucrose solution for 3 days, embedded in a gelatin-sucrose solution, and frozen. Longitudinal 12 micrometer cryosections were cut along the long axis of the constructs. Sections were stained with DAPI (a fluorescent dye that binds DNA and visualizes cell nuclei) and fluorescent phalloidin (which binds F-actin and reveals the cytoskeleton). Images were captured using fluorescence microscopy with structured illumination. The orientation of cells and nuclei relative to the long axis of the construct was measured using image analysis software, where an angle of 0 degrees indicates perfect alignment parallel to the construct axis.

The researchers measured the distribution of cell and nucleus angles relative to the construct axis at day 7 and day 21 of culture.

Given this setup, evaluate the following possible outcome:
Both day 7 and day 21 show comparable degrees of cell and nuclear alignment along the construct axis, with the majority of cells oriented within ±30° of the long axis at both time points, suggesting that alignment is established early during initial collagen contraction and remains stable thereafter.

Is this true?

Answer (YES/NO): NO